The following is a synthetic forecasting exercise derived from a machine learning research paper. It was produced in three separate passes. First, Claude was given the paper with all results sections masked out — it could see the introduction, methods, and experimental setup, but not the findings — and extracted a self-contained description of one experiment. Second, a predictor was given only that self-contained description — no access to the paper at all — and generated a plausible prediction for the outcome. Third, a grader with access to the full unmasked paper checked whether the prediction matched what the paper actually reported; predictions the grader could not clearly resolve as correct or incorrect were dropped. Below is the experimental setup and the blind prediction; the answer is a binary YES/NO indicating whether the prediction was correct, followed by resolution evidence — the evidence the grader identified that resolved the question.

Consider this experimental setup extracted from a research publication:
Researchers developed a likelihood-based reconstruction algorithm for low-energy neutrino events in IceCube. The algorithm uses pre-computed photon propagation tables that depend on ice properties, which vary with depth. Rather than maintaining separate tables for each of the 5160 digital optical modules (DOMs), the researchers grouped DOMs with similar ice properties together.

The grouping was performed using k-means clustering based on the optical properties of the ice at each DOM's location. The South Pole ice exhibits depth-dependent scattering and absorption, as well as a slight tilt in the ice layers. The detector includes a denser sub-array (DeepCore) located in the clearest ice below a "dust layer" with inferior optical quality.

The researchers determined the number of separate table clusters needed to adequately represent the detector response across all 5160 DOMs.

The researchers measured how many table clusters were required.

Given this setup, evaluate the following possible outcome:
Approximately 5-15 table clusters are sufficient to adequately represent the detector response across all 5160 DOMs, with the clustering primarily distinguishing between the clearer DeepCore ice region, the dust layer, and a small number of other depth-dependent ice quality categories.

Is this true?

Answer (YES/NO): NO